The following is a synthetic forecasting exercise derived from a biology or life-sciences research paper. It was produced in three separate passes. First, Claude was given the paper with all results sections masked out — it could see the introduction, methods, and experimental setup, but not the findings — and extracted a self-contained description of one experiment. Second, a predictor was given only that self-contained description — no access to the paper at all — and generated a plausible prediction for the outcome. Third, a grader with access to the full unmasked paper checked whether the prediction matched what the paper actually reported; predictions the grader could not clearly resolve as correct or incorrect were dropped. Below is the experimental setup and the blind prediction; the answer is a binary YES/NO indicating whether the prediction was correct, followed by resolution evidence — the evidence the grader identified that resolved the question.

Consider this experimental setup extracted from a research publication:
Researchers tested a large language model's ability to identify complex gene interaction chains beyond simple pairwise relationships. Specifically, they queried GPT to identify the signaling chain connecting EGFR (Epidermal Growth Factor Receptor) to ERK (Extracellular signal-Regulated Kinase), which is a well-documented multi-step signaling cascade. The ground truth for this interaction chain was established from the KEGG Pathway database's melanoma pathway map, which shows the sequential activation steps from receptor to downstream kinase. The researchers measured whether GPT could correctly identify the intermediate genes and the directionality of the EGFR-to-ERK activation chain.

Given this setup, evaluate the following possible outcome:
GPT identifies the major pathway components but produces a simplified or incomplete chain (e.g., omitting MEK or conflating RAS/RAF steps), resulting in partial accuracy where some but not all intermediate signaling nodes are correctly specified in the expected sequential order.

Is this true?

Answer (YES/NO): NO